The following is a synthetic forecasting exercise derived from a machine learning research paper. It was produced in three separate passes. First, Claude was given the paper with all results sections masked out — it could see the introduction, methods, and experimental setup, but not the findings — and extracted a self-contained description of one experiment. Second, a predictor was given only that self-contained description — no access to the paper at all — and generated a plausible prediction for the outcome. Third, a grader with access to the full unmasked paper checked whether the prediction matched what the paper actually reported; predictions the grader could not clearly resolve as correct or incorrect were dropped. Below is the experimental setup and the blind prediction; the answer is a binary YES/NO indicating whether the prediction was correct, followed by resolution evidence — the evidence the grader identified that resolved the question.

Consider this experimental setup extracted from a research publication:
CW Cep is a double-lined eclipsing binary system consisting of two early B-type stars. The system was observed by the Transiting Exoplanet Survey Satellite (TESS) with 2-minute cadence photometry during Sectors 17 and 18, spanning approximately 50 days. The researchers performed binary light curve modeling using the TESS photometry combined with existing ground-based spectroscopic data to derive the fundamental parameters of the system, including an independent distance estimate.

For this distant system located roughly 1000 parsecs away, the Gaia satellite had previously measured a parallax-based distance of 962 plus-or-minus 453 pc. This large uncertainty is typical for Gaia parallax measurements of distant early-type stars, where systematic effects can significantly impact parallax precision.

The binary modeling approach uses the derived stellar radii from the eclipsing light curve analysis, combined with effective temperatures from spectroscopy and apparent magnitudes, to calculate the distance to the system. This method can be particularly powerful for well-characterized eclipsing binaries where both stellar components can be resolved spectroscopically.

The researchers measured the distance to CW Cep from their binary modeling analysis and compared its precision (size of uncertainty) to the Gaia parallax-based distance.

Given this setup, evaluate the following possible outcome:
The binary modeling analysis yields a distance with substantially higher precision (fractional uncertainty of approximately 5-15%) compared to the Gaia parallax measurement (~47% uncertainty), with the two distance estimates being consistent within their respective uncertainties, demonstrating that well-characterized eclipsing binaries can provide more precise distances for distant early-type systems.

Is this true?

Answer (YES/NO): NO